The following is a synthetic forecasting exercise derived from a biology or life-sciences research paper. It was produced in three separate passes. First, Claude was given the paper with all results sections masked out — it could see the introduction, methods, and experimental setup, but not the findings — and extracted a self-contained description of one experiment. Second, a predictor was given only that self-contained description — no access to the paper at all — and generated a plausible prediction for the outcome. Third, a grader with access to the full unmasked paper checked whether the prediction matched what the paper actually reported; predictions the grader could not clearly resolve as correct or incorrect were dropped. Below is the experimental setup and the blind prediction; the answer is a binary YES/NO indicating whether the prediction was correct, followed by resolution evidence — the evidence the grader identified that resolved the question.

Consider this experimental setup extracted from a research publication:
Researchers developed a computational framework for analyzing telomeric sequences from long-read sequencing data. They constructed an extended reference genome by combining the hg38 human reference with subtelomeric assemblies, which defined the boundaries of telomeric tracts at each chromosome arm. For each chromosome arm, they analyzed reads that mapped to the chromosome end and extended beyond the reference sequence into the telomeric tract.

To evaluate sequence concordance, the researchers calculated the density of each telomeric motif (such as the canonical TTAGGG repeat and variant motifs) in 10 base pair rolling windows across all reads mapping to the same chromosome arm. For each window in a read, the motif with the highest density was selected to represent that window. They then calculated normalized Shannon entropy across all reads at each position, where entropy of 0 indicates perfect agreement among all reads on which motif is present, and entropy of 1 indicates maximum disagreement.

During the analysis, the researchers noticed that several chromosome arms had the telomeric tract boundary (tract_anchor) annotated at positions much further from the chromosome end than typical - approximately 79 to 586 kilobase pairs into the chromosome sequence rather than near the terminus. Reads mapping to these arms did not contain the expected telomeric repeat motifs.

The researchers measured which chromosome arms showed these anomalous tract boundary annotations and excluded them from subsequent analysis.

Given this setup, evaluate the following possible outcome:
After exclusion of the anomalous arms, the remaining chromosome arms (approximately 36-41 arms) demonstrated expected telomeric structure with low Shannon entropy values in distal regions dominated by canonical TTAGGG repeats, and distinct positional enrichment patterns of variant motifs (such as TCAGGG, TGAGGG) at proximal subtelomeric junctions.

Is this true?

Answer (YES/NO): NO